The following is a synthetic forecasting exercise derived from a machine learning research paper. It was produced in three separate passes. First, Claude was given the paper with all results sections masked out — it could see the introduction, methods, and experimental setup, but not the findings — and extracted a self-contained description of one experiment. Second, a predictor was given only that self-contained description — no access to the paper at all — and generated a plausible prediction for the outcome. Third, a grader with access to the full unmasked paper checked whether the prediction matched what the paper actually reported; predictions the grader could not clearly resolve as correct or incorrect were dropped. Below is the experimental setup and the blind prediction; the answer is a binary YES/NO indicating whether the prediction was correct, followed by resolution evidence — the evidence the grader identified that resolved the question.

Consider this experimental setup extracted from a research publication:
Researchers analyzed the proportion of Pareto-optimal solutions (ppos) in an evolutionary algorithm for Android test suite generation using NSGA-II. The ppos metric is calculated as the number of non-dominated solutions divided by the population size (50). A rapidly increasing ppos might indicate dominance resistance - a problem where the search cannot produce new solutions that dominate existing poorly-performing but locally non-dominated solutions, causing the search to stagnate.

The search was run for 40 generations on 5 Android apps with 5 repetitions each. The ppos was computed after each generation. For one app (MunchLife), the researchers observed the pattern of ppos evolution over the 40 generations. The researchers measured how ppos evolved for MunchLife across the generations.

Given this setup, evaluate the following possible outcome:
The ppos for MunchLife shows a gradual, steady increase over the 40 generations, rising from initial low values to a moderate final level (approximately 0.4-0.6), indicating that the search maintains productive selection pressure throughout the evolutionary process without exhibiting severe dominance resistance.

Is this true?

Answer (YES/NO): NO